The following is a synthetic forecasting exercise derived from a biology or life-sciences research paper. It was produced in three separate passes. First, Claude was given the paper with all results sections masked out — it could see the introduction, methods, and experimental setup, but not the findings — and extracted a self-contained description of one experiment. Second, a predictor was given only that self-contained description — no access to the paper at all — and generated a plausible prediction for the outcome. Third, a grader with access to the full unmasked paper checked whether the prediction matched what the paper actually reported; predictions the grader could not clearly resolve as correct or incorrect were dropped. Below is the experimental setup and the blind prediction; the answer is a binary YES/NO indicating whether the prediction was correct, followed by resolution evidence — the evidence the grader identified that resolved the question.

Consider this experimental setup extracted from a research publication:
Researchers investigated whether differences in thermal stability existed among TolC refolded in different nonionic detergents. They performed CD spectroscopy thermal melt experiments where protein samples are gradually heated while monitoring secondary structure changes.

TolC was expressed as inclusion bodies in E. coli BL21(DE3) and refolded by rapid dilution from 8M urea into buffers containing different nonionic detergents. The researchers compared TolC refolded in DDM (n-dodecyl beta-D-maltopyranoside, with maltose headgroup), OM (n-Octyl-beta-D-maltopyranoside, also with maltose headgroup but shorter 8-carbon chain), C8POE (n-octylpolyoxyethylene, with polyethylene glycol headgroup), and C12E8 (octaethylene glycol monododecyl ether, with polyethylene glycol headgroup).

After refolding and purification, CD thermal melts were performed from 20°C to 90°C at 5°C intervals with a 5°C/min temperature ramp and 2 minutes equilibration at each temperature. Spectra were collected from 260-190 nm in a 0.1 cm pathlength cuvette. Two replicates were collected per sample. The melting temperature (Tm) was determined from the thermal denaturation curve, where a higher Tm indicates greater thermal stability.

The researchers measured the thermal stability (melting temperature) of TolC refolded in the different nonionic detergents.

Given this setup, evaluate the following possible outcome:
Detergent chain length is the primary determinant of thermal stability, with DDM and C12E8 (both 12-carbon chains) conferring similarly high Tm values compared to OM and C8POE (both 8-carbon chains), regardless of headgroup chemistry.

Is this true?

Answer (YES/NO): NO